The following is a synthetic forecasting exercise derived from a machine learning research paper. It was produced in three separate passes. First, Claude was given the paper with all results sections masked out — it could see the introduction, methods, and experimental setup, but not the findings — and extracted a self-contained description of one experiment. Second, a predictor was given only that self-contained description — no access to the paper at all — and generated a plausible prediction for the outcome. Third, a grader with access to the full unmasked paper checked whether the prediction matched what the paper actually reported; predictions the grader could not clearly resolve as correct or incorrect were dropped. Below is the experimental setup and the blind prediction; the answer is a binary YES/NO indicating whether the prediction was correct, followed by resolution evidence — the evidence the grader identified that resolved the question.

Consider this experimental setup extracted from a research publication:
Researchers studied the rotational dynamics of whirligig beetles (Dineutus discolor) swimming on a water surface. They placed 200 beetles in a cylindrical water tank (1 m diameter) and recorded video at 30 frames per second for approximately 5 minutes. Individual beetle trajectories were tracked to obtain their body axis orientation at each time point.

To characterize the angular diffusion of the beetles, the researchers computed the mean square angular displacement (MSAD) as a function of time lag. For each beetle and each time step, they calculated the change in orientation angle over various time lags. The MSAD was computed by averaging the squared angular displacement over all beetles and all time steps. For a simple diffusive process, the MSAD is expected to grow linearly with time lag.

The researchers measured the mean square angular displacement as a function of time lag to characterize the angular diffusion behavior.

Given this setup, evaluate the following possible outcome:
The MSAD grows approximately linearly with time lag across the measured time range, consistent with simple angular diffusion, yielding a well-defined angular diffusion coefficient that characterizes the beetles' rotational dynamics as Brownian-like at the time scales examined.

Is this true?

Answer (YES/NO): YES